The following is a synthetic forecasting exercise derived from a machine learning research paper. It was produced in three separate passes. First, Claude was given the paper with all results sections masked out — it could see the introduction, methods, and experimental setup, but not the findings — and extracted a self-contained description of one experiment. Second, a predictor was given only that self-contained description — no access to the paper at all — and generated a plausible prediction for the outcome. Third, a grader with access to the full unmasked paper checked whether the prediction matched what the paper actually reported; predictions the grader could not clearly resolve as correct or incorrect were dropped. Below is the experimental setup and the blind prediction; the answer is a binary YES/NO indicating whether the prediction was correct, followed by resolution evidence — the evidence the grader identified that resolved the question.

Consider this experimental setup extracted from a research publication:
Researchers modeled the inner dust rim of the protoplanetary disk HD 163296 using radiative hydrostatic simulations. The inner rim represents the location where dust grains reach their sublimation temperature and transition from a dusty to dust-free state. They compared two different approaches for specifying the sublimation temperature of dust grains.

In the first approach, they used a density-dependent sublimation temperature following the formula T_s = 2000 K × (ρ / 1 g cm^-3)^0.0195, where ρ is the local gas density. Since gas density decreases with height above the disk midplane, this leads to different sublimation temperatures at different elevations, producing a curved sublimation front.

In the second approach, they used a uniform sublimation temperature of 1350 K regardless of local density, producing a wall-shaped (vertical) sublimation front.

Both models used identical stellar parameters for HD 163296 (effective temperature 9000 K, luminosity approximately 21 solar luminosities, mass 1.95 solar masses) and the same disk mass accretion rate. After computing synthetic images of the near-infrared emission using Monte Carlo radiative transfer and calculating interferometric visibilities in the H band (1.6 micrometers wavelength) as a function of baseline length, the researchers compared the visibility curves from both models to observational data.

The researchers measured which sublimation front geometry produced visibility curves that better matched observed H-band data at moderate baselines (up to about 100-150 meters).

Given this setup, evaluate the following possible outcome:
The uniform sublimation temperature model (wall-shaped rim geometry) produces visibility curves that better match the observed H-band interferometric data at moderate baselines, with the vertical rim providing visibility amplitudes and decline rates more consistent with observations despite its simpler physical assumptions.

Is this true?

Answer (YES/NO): YES